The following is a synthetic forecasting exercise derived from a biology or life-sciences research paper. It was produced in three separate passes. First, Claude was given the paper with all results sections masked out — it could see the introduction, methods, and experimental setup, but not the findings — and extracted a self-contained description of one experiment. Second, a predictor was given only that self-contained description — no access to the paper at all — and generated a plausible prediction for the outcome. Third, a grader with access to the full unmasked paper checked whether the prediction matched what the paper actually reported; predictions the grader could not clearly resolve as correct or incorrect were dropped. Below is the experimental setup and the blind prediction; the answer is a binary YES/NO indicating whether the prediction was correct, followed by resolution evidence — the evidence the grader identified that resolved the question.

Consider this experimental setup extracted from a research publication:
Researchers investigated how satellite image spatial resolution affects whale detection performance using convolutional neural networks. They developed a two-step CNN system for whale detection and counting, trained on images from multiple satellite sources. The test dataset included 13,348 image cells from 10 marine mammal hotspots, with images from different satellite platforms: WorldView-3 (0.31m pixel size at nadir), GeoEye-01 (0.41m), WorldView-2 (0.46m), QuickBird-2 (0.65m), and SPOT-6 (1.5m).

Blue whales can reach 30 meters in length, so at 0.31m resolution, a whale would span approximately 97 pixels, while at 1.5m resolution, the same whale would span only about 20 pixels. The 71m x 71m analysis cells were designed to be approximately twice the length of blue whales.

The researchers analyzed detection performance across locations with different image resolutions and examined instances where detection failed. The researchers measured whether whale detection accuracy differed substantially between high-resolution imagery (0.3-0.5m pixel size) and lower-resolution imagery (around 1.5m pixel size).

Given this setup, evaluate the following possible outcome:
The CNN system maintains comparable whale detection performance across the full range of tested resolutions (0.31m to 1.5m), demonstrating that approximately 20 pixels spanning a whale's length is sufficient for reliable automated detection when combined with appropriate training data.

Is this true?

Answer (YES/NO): NO